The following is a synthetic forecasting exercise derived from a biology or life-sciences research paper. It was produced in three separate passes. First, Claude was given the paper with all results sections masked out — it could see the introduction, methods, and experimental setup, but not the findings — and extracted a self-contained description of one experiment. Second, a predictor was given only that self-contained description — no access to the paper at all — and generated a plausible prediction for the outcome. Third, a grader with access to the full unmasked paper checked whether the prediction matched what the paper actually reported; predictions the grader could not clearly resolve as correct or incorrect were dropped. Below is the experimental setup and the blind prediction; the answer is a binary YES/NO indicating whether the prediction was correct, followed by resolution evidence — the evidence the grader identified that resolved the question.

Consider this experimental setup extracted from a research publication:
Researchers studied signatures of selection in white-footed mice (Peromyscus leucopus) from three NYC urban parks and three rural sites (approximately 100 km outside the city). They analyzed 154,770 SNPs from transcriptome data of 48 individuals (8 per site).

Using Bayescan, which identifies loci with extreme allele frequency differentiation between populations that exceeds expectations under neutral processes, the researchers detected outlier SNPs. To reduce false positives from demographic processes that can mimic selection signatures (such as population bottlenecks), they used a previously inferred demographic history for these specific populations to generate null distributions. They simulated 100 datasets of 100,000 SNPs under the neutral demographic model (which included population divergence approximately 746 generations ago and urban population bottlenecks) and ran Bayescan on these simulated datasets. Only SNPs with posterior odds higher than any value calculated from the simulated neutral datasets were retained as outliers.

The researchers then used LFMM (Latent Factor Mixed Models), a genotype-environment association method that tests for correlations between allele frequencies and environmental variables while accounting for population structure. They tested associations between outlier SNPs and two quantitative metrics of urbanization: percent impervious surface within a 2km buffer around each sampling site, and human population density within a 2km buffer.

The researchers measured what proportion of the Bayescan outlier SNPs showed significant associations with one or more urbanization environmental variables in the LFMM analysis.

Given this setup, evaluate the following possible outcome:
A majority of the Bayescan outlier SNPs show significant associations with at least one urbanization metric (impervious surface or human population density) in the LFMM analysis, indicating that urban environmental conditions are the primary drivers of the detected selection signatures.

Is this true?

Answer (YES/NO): NO